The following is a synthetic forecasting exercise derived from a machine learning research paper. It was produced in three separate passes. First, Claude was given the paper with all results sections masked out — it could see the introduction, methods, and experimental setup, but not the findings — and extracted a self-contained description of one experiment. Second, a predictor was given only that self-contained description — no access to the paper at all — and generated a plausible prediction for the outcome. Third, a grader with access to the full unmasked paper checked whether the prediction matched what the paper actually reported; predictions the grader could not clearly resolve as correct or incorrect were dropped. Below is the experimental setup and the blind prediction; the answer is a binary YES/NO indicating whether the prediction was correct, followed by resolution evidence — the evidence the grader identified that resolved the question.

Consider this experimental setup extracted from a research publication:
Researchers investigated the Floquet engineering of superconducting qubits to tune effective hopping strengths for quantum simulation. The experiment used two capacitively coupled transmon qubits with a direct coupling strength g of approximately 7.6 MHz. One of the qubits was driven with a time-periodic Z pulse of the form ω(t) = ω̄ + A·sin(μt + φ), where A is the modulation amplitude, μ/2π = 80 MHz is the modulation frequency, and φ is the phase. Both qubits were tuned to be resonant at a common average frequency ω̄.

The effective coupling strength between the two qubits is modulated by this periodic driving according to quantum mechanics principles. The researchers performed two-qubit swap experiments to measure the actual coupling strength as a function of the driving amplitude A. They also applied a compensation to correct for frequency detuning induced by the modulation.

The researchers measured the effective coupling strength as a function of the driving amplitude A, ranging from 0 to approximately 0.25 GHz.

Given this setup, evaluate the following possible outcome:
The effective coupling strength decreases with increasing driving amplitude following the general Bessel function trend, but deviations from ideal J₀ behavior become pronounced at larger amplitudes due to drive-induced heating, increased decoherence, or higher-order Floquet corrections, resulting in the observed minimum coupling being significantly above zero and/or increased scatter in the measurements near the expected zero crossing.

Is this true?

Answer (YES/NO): NO